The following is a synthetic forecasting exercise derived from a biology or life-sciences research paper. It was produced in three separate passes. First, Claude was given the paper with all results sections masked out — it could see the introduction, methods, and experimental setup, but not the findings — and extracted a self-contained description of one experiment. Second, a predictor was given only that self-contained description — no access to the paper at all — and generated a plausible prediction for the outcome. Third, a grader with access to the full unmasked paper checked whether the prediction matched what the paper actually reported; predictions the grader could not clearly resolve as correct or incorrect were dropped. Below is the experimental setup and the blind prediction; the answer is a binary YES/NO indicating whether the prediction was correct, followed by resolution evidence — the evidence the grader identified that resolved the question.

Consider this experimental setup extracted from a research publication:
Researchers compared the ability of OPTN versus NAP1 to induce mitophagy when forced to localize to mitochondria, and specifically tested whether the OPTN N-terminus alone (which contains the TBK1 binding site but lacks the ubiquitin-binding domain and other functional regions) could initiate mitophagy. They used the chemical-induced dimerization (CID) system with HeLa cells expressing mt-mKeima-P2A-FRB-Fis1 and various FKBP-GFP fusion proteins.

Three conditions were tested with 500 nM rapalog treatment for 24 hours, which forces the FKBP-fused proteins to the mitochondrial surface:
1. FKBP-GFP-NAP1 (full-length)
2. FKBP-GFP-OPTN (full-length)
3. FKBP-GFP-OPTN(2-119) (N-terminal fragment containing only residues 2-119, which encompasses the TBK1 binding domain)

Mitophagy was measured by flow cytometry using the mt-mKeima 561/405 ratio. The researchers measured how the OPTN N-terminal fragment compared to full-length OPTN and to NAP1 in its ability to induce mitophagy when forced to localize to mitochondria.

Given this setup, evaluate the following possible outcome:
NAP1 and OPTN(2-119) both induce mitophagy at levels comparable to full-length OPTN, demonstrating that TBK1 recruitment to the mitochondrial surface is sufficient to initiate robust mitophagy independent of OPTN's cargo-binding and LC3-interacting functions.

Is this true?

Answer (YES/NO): NO